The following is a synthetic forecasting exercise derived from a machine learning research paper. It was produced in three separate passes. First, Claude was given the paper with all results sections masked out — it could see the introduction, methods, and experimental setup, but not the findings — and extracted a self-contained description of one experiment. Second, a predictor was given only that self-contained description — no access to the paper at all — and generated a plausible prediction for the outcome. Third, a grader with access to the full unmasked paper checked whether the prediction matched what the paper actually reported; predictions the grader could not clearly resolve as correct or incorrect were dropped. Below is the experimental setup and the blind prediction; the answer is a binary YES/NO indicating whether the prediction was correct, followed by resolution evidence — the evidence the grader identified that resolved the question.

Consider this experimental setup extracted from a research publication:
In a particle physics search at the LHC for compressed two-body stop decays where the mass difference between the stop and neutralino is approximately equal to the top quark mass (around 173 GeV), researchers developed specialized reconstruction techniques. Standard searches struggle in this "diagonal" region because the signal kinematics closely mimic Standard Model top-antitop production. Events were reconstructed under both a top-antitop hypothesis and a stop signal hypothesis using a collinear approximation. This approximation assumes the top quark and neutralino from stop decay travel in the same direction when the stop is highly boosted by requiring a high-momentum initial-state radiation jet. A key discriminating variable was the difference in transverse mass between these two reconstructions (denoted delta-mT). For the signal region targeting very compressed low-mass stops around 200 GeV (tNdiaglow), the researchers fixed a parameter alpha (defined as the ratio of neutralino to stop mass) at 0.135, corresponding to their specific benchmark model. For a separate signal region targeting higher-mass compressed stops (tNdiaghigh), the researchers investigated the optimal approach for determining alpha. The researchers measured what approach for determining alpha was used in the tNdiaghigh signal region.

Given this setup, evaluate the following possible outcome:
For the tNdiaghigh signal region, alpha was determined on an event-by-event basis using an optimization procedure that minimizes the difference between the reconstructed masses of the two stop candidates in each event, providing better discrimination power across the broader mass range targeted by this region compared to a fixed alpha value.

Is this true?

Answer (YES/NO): NO